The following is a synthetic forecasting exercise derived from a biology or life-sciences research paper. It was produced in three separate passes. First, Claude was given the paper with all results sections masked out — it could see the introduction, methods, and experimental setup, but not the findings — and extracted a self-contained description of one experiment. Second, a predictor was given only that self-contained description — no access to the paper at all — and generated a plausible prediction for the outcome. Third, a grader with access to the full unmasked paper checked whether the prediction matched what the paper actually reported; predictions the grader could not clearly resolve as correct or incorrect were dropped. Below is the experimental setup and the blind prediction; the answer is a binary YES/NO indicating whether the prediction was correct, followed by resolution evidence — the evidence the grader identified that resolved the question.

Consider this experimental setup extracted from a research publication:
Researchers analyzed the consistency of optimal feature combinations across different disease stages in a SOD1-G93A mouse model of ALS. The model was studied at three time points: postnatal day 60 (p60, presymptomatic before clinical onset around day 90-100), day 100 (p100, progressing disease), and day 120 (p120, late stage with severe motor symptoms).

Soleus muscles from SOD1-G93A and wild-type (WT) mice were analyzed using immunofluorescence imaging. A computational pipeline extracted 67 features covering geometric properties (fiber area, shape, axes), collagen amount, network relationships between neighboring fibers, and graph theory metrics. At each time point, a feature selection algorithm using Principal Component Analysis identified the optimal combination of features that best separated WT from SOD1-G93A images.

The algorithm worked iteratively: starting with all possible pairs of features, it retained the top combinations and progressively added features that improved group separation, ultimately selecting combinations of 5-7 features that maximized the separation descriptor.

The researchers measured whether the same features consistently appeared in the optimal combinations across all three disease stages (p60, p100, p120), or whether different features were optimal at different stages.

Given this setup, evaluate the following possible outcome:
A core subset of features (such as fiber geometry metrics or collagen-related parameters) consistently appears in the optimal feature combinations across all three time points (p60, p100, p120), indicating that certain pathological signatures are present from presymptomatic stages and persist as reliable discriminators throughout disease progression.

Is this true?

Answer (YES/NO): NO